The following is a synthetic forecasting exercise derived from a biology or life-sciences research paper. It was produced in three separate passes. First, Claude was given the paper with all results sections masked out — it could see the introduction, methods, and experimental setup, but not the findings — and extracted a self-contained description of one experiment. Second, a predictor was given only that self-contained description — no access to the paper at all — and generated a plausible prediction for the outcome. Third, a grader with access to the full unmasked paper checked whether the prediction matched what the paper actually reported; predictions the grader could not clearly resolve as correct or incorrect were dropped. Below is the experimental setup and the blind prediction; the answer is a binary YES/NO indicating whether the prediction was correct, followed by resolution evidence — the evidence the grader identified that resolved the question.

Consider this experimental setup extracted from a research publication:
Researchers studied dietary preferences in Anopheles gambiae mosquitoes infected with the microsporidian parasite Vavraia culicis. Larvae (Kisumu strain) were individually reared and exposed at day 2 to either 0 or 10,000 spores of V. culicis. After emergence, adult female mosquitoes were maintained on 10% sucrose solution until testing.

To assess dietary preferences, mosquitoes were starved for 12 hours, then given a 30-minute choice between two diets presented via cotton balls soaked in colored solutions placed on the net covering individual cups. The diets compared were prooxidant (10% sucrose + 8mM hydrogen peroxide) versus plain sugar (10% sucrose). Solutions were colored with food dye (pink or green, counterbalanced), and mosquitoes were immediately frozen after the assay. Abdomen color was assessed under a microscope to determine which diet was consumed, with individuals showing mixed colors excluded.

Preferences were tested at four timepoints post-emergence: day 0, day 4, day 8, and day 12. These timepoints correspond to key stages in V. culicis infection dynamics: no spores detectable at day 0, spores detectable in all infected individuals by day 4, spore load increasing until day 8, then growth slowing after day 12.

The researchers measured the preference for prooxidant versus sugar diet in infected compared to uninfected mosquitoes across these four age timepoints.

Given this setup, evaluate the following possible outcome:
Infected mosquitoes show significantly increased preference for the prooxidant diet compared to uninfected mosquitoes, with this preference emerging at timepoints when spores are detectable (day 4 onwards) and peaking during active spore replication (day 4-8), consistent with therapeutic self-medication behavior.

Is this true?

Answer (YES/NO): NO